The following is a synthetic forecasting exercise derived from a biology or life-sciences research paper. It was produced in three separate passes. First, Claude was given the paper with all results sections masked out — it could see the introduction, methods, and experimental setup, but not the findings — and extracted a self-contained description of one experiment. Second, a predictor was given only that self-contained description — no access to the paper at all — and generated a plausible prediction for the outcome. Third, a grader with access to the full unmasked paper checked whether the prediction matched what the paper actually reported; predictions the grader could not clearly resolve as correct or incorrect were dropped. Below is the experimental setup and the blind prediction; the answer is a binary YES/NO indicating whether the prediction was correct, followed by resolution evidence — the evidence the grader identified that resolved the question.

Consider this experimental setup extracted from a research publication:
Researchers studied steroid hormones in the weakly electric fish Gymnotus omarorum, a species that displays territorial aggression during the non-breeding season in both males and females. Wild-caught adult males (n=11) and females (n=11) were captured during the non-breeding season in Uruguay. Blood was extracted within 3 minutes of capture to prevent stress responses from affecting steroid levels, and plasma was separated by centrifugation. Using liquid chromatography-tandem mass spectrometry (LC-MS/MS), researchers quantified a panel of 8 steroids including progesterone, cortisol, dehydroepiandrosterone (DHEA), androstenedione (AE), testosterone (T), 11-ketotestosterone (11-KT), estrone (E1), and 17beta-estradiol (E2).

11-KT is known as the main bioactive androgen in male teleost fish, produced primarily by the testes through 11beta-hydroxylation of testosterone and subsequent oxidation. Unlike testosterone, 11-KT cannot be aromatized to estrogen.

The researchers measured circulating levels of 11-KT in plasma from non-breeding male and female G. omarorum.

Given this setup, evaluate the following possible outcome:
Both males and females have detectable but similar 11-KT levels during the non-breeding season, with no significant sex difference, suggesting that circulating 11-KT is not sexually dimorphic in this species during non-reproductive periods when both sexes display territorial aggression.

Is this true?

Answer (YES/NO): NO